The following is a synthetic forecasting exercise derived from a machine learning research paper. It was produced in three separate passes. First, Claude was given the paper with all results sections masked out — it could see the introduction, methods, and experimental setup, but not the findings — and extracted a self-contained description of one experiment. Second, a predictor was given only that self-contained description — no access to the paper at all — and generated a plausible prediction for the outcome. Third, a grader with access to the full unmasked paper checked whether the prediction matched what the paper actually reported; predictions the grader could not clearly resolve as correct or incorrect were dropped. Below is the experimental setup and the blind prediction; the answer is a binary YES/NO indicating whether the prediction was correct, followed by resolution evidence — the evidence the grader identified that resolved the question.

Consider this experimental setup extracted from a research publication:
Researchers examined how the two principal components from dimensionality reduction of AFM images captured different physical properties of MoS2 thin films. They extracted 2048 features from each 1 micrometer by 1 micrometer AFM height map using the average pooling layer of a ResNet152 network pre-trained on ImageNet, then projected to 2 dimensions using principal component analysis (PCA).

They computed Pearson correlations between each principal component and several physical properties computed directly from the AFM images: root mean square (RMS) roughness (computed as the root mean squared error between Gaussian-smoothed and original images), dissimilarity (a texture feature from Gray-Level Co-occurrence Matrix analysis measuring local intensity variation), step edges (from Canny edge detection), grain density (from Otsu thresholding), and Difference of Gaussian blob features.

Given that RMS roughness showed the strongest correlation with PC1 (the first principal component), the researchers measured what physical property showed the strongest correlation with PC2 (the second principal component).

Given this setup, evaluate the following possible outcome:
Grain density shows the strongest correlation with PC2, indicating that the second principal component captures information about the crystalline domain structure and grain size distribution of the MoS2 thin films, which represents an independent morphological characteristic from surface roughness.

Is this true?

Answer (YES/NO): NO